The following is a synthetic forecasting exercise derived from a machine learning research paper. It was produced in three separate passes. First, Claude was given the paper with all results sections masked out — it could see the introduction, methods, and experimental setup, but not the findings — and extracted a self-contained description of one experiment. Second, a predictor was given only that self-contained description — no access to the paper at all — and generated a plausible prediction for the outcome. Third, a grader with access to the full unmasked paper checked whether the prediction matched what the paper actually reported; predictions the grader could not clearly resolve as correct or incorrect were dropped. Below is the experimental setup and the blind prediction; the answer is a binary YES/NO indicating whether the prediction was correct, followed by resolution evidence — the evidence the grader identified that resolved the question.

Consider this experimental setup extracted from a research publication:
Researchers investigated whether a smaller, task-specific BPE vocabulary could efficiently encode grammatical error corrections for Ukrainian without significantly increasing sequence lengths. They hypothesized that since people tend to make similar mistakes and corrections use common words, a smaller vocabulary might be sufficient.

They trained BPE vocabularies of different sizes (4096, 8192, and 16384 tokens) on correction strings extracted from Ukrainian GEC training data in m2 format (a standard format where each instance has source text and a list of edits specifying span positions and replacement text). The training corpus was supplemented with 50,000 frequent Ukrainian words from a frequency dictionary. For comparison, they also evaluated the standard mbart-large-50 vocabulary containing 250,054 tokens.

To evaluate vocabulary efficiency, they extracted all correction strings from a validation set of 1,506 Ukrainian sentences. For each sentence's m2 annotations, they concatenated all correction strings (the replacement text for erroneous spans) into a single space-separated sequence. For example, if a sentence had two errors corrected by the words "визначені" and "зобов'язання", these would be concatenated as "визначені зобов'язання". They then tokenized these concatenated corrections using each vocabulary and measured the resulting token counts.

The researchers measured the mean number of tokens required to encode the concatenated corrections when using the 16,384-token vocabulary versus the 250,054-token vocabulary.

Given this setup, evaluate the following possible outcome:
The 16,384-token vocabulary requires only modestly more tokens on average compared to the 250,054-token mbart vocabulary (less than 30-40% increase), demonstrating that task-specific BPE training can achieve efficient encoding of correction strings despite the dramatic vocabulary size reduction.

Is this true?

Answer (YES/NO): NO